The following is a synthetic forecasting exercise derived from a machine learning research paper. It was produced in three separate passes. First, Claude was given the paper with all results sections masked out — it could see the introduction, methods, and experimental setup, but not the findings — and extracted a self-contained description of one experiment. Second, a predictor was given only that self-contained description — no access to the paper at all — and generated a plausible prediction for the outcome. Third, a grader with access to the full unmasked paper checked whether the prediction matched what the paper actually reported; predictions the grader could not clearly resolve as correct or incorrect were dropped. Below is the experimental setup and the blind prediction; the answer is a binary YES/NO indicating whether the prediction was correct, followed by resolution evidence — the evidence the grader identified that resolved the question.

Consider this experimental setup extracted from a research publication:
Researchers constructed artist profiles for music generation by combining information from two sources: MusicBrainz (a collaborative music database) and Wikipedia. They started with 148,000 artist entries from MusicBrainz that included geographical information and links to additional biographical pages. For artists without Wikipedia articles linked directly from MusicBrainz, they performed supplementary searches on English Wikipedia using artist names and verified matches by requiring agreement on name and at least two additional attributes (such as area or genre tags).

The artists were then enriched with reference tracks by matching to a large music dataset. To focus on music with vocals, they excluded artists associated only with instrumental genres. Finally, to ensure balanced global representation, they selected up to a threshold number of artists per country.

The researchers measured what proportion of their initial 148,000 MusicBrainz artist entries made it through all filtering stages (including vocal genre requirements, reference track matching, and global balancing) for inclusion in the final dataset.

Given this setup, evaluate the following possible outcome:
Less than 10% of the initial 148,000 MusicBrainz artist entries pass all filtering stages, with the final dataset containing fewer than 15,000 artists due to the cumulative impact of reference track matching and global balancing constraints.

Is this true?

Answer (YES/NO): YES